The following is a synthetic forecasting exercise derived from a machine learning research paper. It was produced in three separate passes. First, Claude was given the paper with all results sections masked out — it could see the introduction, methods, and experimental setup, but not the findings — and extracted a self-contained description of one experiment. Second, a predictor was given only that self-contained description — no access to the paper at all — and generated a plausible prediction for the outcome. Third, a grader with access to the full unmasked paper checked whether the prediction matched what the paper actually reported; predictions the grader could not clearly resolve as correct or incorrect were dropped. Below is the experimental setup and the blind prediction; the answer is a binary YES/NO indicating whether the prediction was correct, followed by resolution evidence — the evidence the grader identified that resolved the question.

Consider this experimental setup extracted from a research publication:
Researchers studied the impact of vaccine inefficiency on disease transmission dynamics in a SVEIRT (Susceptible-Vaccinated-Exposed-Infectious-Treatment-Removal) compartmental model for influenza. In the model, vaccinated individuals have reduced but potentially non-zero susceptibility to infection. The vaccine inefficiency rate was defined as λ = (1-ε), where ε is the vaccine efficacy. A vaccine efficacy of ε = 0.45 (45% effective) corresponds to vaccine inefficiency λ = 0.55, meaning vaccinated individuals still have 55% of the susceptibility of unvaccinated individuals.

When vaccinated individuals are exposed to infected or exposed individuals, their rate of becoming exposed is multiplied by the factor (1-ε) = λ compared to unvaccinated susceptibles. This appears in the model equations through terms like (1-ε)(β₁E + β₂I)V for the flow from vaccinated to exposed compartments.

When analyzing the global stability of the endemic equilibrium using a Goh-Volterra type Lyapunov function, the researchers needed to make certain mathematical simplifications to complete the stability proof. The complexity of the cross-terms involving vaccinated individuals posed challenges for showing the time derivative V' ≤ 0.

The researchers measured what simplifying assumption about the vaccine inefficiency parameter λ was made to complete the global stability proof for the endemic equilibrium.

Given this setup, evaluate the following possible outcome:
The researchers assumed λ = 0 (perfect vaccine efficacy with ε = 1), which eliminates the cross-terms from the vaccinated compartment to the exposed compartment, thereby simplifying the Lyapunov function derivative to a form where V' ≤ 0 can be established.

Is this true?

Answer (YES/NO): YES